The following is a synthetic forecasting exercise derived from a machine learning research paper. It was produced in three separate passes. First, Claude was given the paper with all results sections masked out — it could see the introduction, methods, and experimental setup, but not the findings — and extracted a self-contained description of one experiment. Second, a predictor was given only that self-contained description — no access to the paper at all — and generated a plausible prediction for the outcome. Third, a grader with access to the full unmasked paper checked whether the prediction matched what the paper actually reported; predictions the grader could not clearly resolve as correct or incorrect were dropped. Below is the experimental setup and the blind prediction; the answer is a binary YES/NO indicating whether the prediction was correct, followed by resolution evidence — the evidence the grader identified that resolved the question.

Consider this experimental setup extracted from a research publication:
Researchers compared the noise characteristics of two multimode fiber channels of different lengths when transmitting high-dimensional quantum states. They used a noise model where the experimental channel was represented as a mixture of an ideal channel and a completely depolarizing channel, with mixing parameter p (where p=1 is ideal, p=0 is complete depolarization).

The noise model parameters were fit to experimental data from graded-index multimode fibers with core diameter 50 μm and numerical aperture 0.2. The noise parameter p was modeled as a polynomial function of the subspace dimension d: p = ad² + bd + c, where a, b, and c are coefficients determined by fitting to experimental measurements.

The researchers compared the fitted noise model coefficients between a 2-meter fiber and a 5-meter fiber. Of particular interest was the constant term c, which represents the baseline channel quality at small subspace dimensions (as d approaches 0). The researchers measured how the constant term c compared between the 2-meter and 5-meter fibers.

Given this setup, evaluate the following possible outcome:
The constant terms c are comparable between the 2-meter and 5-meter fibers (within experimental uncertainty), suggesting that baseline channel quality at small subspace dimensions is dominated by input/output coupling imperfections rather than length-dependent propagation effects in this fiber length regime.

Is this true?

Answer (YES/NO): NO